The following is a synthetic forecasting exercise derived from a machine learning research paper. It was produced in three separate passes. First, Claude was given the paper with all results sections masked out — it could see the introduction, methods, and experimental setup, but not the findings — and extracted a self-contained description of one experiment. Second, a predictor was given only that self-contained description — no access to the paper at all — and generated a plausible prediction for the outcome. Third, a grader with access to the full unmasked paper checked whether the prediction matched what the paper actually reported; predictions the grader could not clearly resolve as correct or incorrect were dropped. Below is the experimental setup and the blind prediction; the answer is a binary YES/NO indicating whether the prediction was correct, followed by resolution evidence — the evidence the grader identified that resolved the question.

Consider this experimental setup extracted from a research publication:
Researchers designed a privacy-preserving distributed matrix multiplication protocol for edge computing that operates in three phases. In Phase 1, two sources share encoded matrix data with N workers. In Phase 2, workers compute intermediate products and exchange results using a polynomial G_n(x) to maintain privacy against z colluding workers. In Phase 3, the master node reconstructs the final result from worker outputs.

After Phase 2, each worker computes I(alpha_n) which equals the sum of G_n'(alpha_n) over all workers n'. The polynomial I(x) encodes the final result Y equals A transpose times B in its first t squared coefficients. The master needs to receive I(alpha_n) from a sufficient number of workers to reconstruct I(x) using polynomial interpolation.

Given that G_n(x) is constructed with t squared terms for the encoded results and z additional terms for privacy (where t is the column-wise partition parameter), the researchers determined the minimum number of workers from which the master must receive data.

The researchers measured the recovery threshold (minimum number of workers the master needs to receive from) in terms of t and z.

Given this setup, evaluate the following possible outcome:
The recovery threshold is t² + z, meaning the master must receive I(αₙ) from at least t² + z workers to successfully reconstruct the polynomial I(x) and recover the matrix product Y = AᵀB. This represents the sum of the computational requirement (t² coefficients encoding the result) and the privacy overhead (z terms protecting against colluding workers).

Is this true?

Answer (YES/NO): YES